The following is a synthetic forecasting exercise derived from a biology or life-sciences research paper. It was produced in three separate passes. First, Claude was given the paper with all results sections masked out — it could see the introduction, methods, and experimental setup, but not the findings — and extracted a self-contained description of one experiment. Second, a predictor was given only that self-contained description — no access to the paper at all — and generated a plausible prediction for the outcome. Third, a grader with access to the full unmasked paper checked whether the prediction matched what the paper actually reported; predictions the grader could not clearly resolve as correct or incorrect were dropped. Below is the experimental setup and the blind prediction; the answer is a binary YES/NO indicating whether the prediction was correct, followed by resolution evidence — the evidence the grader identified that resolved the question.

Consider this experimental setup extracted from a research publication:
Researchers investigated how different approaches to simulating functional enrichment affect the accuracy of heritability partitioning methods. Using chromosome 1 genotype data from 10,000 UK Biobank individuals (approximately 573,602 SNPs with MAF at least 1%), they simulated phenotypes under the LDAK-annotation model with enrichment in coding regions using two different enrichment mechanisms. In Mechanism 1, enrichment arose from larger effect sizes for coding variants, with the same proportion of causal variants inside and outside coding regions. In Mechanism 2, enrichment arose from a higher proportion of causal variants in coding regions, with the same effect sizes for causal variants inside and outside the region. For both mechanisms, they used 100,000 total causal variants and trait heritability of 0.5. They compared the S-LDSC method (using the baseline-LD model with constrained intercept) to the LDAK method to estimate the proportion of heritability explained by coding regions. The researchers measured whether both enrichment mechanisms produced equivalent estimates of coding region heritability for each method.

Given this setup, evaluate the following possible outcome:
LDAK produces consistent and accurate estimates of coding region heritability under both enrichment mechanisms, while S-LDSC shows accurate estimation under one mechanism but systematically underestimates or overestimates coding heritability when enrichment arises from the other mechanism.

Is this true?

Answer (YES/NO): NO